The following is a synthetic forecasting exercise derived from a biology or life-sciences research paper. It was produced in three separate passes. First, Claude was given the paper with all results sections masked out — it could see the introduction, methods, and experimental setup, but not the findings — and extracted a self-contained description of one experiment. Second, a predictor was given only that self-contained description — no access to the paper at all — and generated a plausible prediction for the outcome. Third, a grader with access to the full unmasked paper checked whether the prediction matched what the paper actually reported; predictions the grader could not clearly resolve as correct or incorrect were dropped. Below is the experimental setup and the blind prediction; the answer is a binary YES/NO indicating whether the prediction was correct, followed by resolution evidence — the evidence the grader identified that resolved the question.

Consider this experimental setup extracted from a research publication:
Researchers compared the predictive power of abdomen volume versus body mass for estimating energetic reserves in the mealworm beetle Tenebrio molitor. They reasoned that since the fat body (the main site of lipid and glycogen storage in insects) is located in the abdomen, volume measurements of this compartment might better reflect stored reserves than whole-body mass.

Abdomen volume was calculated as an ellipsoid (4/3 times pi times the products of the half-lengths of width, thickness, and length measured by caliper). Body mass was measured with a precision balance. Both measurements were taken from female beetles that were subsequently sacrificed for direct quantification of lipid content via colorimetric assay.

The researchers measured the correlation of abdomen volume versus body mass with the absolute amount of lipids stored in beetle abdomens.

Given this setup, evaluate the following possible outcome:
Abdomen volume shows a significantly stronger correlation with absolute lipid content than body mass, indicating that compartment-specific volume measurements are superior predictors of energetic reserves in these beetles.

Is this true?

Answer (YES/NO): NO